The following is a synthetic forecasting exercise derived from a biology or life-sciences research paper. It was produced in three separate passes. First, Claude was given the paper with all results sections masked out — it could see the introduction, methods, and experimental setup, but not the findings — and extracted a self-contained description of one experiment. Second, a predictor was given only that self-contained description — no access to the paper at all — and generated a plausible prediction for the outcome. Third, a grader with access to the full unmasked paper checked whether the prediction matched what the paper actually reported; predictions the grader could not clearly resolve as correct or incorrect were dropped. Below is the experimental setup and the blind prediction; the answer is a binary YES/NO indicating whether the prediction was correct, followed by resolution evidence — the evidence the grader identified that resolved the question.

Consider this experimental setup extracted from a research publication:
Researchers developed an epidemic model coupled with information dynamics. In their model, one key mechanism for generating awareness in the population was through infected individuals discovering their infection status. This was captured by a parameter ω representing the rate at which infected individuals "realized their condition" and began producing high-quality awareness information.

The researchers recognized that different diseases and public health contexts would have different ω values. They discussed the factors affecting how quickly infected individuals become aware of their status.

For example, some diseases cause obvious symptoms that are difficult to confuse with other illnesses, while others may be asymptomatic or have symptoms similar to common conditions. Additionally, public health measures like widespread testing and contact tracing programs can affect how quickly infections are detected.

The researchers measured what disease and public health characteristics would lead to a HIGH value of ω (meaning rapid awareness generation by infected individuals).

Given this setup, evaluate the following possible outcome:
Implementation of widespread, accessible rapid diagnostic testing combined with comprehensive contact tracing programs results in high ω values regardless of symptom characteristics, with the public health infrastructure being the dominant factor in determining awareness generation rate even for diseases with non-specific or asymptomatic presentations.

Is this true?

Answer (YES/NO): NO